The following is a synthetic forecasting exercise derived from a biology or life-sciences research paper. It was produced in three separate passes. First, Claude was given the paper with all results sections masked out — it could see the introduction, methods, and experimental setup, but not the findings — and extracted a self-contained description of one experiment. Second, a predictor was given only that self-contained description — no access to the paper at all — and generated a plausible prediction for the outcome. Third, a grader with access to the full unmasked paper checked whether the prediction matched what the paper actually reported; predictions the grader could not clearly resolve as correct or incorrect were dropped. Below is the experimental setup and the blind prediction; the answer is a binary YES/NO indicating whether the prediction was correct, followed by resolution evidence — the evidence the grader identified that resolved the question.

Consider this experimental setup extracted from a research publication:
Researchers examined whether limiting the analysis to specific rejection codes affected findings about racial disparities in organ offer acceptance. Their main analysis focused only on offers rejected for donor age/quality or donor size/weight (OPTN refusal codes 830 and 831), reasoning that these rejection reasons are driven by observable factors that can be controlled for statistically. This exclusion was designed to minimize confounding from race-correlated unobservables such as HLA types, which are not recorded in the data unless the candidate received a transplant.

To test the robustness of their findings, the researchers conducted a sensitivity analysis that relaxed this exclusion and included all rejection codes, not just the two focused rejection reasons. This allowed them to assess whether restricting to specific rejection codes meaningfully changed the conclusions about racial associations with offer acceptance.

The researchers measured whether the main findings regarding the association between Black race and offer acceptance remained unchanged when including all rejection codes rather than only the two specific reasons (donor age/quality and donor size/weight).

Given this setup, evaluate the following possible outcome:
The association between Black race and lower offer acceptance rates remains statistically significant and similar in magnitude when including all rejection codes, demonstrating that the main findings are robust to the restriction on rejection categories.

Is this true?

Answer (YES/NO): YES